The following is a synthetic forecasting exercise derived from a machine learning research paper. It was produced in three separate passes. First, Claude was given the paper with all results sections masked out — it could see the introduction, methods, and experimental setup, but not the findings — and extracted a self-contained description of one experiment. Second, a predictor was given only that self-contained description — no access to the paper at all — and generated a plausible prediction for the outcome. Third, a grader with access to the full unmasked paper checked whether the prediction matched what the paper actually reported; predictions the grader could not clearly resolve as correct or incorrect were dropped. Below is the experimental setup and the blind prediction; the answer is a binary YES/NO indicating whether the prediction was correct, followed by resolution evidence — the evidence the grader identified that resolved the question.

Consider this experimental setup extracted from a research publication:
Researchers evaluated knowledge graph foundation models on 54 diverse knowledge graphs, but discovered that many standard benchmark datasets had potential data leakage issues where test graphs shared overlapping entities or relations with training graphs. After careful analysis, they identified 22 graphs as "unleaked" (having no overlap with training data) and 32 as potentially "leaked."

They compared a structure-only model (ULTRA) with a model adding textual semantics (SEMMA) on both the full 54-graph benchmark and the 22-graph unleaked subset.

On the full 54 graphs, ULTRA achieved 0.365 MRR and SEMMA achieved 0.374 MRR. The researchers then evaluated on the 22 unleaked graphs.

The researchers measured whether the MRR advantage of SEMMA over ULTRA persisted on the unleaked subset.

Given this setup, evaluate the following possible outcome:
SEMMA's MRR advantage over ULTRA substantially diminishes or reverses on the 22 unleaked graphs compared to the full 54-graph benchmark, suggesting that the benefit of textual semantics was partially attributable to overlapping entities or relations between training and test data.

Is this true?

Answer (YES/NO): NO